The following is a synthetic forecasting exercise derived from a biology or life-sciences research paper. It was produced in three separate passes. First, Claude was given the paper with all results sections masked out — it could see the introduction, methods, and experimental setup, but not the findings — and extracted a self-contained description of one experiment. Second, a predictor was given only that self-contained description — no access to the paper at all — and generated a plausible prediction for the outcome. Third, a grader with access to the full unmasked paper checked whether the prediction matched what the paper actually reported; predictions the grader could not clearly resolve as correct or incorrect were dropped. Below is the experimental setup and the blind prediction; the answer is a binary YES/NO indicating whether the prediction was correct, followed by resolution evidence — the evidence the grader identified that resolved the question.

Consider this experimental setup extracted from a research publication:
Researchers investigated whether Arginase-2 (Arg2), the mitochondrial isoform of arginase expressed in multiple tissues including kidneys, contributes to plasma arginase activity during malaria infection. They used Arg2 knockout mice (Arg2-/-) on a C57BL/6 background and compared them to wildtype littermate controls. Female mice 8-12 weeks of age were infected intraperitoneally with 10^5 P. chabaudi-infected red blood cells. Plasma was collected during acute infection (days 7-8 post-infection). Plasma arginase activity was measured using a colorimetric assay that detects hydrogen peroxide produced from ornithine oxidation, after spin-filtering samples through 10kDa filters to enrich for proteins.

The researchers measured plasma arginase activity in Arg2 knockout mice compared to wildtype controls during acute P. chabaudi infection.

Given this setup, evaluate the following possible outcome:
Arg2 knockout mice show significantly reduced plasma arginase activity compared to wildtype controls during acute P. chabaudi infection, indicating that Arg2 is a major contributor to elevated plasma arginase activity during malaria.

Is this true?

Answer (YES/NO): NO